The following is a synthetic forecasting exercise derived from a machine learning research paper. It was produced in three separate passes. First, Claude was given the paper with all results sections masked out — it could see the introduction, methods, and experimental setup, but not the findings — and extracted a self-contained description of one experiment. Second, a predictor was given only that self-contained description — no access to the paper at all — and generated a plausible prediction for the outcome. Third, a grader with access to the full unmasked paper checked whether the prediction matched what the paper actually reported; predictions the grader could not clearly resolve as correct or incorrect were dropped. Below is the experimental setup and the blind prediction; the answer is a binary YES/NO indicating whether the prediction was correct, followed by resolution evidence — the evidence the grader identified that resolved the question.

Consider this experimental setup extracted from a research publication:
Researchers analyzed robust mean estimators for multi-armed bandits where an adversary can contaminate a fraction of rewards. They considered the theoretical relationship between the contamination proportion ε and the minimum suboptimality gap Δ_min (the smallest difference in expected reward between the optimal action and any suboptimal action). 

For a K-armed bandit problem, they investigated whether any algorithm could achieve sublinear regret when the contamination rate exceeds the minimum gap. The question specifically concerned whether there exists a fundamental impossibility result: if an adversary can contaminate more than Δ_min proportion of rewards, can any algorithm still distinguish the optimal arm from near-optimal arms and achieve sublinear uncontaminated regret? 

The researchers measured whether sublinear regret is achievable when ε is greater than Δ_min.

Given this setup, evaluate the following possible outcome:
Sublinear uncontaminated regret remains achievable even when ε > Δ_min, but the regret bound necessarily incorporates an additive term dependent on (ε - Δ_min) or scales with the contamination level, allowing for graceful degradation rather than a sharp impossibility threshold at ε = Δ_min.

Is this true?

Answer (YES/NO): NO